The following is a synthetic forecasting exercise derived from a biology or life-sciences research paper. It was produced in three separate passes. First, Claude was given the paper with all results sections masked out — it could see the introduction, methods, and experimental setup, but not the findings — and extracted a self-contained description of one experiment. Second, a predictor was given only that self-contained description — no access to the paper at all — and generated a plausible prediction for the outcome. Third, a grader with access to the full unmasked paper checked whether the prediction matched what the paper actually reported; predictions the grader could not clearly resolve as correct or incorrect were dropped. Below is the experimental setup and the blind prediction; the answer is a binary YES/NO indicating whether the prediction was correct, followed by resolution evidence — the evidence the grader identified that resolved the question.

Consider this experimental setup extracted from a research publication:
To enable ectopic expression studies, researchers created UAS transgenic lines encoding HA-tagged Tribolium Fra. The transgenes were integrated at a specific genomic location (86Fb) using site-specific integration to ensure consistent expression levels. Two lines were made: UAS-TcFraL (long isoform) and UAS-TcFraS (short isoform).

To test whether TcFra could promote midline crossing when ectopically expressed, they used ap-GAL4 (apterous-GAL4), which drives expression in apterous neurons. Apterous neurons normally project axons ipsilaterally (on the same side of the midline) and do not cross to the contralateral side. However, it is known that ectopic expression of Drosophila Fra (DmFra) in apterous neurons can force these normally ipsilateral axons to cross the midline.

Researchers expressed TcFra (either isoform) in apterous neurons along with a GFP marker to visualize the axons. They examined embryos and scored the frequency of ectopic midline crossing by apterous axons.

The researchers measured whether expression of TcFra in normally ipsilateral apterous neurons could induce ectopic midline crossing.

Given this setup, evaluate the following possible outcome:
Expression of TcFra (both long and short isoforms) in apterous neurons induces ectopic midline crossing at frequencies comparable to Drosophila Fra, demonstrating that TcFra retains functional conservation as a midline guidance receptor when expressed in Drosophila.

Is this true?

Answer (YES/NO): NO